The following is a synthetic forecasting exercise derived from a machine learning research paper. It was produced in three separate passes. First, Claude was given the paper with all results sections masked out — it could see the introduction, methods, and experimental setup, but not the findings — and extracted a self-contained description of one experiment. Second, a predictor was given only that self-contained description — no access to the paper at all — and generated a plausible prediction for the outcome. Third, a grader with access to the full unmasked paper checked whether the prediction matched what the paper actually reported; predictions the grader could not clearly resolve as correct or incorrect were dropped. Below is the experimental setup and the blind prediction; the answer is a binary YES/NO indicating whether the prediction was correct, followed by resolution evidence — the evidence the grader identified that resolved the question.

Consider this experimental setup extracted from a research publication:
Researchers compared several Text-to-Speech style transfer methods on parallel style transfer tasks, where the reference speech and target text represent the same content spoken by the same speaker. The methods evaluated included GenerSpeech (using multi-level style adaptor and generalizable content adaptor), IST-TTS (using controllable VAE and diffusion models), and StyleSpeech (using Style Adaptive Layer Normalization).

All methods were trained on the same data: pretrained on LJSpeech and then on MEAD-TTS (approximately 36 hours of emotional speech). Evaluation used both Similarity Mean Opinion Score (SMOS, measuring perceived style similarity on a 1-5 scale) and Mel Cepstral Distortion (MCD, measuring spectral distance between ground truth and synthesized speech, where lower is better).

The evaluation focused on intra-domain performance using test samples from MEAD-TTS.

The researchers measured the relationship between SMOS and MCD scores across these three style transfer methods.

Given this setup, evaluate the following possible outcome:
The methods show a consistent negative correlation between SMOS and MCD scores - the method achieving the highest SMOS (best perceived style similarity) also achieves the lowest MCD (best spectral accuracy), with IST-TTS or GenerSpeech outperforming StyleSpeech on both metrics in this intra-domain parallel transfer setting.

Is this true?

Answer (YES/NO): NO